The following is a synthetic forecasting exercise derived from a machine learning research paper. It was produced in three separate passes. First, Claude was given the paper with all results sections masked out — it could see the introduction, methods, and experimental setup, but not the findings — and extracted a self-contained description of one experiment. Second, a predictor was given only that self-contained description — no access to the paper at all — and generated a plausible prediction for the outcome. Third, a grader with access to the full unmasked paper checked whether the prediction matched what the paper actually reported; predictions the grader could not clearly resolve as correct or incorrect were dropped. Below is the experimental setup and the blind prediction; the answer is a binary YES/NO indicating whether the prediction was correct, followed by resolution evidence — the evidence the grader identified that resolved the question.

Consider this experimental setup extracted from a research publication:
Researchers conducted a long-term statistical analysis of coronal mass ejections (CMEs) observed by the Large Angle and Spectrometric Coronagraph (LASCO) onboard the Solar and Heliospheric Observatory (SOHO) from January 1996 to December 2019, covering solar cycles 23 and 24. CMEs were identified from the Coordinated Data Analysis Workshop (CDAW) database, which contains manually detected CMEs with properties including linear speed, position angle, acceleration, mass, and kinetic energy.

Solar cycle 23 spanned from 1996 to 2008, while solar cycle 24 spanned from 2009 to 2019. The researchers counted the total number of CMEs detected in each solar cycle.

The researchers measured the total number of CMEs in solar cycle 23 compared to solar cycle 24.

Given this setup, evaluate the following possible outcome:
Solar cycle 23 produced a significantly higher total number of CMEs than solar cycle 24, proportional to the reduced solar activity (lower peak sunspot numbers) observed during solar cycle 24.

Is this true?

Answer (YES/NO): NO